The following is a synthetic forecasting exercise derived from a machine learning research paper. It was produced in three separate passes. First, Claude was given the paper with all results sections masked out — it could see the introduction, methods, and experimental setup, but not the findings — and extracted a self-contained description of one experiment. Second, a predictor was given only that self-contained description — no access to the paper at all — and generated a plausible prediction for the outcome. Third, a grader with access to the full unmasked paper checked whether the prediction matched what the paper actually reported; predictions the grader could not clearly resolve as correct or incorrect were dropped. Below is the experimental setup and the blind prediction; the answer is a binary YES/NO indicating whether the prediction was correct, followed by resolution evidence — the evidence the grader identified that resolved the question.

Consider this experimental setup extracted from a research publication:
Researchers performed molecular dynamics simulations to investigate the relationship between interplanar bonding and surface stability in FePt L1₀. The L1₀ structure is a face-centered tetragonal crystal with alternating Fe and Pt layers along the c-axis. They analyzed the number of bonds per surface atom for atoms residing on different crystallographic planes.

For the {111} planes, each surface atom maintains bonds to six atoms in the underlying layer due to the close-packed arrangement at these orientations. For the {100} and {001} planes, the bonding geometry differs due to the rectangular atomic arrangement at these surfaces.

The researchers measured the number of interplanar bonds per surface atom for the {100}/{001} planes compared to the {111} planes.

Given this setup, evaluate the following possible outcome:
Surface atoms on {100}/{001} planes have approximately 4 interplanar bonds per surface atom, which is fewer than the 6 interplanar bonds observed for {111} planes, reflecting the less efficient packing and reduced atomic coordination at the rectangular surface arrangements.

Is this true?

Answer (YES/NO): YES